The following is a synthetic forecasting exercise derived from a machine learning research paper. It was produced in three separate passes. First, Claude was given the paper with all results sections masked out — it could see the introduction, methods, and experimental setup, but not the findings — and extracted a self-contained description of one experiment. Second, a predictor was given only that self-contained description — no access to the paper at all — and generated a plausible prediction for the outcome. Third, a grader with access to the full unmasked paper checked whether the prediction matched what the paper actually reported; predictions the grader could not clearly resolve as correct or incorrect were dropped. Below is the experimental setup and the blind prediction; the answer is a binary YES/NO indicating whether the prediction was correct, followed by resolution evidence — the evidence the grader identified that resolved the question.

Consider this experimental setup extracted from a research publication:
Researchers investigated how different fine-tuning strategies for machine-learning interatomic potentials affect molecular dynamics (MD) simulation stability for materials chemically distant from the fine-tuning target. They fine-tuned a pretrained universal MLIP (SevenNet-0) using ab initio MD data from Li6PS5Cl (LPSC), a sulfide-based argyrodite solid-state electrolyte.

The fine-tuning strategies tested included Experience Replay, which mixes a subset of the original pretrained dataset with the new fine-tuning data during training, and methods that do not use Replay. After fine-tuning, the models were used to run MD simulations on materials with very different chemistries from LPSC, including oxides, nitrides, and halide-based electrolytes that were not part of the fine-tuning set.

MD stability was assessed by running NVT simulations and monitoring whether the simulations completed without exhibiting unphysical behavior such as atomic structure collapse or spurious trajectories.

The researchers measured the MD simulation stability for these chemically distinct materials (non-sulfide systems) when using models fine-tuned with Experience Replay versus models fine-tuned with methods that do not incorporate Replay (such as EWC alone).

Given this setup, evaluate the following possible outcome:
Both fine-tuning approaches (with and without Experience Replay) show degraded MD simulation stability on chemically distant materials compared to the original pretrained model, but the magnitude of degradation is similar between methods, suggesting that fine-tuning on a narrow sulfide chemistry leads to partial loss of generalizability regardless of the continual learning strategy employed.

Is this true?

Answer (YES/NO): NO